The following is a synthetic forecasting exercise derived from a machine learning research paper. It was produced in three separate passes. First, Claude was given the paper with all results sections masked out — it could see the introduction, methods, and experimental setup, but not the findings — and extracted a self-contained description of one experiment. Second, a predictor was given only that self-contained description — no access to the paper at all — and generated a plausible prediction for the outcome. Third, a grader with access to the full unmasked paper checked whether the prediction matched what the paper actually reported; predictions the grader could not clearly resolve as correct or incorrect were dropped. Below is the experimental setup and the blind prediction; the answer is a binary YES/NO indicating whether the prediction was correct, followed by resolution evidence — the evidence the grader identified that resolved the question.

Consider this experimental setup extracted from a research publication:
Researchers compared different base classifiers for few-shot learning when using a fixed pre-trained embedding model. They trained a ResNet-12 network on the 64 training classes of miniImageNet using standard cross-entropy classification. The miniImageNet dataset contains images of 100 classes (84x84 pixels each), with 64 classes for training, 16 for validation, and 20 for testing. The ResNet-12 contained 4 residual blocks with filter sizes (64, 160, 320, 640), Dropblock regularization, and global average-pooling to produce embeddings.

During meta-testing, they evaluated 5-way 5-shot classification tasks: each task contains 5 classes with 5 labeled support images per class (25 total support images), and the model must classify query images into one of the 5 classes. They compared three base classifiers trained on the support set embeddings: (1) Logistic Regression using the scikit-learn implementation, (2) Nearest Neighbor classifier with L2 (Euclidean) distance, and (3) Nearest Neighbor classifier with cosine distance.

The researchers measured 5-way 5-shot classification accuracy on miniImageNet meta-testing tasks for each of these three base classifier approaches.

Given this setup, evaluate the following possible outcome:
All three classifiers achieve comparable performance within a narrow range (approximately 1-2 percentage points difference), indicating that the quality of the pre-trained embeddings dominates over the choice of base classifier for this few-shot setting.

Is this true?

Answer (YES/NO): NO